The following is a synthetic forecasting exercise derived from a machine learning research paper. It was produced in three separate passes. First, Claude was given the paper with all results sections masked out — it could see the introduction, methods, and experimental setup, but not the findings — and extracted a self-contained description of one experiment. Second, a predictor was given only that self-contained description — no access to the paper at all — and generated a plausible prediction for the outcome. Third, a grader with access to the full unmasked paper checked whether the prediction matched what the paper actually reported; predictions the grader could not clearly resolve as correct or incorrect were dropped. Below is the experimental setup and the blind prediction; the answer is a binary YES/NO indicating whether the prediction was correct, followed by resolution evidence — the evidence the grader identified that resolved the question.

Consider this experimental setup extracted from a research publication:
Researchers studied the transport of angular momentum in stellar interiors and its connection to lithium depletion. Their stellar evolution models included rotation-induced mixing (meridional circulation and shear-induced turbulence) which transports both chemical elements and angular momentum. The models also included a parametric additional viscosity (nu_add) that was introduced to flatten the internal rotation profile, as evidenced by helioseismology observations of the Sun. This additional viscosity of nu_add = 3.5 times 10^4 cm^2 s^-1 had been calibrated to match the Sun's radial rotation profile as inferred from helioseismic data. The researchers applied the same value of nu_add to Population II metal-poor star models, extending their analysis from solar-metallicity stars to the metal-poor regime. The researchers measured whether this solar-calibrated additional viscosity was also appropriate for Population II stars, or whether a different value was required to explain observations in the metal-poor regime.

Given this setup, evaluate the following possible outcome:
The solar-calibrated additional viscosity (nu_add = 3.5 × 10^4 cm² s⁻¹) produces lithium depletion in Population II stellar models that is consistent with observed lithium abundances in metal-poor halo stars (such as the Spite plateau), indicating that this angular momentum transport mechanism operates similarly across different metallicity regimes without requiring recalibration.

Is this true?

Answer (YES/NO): YES